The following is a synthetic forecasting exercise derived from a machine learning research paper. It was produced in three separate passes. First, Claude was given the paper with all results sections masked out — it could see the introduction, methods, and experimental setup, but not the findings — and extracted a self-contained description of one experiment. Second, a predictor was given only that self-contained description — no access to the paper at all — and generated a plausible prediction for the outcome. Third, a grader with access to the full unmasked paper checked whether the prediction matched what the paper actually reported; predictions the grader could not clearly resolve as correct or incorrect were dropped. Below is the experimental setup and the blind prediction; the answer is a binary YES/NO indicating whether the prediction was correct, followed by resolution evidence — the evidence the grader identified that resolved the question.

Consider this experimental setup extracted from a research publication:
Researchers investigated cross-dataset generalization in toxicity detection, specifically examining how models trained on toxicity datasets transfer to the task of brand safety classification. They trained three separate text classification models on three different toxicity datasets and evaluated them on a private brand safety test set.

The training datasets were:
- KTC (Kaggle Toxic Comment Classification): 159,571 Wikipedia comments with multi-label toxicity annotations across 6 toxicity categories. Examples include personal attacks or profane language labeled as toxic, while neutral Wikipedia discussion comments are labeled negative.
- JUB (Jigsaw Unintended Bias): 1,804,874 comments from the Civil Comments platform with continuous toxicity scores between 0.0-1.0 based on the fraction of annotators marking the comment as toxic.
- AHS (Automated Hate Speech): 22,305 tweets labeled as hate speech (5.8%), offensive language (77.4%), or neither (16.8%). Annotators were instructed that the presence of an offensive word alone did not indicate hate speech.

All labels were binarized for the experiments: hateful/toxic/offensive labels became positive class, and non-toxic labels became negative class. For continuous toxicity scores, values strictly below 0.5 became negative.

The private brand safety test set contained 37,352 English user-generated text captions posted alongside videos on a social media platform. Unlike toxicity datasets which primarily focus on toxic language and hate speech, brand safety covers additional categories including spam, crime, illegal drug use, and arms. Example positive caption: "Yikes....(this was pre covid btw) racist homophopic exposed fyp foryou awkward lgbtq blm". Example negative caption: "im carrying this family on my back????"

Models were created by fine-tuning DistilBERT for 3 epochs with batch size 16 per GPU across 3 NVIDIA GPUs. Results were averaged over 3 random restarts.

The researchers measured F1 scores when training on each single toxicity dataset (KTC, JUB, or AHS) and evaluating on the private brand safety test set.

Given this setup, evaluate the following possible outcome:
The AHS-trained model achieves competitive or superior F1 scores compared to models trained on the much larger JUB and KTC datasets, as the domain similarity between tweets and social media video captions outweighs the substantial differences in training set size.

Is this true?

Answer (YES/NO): NO